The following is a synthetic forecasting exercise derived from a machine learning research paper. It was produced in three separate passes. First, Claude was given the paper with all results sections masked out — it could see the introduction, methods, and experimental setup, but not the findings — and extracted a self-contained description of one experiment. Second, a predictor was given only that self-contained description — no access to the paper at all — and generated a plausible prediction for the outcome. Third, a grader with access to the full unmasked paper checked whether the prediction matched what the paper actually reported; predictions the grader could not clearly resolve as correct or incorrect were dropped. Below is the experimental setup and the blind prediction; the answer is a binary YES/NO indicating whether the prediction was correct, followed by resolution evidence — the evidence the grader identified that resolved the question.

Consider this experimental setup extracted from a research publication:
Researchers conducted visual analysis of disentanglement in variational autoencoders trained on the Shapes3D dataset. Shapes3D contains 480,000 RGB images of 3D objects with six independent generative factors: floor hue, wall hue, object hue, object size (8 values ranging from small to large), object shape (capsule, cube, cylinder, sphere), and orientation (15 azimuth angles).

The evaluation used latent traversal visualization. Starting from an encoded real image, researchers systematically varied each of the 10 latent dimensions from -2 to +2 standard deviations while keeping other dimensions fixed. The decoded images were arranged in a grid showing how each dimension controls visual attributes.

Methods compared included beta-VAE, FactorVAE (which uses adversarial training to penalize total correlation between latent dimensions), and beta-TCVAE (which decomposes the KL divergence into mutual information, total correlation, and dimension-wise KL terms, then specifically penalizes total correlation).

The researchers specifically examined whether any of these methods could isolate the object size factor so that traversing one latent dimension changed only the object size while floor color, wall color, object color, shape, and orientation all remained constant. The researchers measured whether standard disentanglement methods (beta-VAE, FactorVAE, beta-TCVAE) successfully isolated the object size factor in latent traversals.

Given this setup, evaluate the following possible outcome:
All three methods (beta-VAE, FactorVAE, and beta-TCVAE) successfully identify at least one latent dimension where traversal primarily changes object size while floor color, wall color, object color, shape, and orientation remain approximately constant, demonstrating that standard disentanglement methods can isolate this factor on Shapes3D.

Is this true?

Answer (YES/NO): NO